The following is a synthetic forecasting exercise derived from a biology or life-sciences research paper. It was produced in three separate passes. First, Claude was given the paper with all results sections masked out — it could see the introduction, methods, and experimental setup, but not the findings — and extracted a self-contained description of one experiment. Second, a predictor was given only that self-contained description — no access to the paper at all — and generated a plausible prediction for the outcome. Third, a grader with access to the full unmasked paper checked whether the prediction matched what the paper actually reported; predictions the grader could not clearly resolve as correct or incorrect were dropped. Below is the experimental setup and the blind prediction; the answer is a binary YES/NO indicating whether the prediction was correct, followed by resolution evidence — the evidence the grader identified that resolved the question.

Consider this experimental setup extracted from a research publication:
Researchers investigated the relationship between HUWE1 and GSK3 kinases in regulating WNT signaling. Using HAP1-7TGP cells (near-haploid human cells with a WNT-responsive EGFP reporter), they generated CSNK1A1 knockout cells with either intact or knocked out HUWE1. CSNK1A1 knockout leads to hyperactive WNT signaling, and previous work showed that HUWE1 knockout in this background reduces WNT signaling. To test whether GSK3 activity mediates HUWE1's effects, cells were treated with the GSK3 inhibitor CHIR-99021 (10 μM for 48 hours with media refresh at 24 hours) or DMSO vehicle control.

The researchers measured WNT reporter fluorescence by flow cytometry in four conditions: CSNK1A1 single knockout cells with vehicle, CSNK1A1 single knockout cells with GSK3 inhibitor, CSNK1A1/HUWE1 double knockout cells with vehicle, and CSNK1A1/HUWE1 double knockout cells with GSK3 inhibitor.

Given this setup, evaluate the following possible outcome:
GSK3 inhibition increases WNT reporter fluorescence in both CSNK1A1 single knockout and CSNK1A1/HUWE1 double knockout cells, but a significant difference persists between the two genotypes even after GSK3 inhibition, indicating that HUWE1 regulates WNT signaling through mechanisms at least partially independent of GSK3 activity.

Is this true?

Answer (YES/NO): NO